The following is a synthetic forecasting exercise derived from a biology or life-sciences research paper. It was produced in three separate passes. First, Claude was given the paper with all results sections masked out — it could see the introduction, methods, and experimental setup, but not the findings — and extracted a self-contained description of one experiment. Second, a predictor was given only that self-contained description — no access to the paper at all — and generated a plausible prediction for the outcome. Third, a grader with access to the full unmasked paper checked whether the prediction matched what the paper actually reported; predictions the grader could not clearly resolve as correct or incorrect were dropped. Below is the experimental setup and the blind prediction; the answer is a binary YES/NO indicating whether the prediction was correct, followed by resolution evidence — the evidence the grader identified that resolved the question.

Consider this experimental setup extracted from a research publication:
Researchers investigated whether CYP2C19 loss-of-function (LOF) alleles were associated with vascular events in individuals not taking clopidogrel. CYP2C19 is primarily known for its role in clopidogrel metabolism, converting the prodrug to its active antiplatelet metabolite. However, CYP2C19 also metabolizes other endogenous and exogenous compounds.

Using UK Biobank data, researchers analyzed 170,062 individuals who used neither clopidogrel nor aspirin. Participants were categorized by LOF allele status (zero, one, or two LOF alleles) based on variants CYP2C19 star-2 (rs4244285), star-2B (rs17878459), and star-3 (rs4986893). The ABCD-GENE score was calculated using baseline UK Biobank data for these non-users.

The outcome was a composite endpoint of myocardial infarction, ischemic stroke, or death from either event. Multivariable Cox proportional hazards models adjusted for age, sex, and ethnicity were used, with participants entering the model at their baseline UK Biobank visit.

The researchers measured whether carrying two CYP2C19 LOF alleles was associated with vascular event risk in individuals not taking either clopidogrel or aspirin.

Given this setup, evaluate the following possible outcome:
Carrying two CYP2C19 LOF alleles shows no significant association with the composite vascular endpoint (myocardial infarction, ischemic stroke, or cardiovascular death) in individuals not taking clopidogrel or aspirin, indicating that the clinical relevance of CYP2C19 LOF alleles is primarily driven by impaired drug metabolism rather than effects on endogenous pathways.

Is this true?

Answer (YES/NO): NO